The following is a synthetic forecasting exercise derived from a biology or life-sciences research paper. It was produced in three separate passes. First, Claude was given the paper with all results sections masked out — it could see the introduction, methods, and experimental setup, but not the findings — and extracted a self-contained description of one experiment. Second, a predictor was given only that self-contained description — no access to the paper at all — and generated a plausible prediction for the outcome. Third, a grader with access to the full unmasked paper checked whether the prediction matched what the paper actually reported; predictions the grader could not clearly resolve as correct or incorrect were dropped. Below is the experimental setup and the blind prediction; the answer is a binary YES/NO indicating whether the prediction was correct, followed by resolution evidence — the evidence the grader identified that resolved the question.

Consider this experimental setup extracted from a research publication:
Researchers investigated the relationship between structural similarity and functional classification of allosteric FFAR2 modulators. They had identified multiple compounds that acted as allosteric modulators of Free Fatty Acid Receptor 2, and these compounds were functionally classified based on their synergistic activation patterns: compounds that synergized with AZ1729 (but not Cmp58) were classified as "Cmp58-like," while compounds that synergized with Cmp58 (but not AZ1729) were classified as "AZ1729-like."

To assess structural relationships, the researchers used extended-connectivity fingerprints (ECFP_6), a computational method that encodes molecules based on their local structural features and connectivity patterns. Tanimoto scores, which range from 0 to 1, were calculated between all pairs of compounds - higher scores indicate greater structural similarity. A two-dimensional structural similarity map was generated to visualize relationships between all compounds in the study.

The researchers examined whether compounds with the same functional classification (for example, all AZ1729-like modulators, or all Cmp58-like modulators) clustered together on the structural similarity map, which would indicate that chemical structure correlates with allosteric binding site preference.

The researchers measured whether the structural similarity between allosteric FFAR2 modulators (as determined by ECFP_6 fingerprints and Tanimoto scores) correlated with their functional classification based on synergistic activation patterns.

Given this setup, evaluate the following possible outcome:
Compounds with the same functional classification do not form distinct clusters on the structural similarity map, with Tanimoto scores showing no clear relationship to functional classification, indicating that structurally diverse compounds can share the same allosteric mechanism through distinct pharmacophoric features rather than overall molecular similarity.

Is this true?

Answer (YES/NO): YES